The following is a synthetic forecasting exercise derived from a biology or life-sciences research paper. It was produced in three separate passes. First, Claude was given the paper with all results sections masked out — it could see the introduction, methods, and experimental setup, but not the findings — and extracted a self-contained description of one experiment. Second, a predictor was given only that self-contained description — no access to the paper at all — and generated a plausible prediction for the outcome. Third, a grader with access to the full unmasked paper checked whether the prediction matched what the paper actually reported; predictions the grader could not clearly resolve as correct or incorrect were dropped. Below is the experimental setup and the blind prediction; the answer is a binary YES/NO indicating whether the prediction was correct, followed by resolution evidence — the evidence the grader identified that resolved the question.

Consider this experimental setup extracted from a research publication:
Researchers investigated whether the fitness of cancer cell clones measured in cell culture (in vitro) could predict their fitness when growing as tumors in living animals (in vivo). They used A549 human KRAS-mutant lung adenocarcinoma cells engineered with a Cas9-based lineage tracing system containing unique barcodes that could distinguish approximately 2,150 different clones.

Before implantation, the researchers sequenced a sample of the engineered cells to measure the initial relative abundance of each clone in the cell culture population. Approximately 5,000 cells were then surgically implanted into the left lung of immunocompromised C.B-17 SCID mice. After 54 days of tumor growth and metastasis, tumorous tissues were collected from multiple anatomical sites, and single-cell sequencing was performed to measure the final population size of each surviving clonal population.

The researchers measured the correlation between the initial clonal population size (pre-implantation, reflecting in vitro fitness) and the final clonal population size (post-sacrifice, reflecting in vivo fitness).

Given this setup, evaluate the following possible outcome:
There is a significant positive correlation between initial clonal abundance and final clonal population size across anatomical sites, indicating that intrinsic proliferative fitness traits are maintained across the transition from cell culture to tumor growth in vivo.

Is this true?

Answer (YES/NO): NO